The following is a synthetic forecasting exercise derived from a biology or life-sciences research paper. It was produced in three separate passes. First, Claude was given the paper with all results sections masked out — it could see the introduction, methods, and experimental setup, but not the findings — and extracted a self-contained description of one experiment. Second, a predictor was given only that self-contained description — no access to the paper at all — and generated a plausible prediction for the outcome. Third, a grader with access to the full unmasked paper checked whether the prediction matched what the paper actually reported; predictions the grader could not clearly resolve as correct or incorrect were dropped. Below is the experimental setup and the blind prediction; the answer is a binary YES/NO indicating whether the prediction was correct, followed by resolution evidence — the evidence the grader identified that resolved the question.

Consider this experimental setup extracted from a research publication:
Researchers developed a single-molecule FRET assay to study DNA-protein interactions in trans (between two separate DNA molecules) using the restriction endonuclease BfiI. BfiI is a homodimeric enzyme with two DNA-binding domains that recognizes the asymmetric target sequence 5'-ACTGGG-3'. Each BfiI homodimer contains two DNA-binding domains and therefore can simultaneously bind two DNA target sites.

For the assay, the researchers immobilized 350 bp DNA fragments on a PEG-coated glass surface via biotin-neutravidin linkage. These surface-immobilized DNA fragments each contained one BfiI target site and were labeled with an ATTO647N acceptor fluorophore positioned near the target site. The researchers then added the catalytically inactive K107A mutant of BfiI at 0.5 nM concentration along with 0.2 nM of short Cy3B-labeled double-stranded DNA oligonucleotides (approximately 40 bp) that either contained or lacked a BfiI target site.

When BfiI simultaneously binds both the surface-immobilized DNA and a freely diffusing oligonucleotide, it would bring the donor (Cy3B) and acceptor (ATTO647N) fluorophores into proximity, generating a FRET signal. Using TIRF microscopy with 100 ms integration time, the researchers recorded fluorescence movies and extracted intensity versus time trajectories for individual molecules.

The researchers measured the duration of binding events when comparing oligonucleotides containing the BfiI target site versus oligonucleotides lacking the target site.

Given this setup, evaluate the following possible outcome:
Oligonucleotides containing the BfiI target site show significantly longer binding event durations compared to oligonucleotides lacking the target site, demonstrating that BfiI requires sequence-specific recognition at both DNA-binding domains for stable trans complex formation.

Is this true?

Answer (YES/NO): YES